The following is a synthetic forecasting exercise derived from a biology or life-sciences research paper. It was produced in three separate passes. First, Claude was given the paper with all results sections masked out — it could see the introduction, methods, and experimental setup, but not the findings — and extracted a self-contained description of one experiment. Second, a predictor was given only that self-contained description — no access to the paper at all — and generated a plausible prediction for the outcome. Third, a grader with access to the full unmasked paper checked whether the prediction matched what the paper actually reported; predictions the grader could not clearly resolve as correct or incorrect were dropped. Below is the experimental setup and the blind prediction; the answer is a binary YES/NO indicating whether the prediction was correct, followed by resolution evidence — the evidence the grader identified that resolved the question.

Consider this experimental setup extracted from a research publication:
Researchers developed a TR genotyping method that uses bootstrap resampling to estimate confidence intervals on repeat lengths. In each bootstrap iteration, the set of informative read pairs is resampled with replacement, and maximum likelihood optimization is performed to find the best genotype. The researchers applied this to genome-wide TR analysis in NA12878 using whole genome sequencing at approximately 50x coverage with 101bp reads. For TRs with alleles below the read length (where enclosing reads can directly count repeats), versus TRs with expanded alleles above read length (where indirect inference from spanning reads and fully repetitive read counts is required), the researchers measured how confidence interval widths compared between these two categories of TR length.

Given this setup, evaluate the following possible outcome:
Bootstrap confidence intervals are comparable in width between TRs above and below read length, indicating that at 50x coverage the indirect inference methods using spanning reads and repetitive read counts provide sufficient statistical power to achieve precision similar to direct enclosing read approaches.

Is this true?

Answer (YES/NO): NO